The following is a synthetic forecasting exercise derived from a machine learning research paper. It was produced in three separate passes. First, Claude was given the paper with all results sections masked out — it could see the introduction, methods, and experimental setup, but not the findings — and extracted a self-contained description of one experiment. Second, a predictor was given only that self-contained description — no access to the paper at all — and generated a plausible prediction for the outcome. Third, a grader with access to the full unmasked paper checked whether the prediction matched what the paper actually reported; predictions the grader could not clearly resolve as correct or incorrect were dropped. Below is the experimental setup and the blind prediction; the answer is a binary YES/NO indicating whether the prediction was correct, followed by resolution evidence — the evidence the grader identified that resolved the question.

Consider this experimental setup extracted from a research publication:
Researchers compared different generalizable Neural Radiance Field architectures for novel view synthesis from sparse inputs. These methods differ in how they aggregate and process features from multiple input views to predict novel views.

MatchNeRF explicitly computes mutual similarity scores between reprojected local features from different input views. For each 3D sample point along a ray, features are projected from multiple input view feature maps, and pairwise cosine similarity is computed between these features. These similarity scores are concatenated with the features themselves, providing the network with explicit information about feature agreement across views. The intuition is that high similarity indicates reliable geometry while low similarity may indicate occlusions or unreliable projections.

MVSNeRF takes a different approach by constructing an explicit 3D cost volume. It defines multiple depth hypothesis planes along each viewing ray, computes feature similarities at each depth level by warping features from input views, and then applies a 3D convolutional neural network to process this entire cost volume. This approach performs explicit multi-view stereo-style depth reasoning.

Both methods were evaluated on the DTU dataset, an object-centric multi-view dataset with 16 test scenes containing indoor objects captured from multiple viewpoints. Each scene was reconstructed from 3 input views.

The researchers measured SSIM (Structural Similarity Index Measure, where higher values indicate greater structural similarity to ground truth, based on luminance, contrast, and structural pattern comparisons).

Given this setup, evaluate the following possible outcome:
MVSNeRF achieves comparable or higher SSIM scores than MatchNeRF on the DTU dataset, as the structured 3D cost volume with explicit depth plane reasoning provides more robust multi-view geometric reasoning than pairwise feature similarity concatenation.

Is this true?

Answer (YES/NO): NO